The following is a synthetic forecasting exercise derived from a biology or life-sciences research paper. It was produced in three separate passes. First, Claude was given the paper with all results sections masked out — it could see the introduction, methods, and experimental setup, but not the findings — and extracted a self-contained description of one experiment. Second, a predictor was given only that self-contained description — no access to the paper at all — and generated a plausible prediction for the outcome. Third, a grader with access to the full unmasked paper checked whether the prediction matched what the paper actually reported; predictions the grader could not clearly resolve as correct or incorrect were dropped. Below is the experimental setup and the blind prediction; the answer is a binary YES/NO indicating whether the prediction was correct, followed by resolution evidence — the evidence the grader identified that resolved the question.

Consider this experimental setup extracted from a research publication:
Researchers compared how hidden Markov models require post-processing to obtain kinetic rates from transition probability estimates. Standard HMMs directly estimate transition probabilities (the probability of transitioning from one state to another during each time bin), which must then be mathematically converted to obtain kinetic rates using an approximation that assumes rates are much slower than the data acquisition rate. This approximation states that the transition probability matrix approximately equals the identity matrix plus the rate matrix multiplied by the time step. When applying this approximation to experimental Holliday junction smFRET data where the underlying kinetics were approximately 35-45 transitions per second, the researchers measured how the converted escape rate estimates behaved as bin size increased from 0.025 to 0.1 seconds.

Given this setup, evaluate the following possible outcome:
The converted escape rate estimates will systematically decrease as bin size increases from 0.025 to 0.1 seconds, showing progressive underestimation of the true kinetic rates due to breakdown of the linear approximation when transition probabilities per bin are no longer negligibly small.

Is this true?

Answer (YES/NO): YES